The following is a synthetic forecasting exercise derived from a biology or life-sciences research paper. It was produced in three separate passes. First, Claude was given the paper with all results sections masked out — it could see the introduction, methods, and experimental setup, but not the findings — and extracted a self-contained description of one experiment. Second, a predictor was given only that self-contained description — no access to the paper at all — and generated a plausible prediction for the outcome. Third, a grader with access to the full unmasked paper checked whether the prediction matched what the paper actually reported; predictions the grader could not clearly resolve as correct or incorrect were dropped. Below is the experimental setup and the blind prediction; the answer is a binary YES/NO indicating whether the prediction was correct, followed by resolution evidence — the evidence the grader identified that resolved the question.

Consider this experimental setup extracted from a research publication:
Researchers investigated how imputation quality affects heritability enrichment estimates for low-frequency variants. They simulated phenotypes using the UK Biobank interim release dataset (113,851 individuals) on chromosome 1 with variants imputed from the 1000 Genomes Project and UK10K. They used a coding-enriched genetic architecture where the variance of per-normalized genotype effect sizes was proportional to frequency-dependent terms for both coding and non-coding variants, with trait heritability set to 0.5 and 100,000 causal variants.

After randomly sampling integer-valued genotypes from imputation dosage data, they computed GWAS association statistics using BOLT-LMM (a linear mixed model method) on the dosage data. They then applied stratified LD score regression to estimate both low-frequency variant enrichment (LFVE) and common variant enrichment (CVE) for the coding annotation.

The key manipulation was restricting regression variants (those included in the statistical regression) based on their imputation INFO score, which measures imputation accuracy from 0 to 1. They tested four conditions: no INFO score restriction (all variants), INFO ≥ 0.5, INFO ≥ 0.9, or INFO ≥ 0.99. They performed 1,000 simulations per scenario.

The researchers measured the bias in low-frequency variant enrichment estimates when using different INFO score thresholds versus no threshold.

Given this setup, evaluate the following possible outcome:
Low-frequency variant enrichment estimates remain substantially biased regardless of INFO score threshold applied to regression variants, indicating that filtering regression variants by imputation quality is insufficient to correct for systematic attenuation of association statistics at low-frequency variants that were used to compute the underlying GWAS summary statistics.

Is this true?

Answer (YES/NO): NO